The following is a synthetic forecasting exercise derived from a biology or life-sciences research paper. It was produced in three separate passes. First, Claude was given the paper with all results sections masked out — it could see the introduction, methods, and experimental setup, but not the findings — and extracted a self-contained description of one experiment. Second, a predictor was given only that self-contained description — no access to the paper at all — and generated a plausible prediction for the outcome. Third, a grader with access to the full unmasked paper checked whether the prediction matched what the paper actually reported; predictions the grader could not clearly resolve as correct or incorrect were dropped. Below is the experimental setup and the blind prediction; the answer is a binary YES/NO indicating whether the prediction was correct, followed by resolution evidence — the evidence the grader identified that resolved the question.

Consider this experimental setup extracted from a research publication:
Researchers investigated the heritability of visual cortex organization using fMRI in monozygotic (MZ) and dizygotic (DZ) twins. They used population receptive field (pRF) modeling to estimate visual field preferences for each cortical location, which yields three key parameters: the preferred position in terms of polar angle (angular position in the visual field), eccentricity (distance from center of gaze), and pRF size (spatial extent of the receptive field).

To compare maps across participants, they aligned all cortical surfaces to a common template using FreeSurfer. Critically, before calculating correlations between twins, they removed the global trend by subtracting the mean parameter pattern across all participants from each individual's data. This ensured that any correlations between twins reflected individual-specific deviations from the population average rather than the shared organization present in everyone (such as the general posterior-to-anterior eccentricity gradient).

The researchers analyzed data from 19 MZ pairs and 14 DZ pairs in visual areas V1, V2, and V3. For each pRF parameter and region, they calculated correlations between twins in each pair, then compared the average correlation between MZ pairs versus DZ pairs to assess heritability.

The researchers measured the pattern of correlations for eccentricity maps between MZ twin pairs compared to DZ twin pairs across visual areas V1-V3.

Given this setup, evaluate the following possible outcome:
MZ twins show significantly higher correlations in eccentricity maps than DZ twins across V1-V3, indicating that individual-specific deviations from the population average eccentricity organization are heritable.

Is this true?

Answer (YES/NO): NO